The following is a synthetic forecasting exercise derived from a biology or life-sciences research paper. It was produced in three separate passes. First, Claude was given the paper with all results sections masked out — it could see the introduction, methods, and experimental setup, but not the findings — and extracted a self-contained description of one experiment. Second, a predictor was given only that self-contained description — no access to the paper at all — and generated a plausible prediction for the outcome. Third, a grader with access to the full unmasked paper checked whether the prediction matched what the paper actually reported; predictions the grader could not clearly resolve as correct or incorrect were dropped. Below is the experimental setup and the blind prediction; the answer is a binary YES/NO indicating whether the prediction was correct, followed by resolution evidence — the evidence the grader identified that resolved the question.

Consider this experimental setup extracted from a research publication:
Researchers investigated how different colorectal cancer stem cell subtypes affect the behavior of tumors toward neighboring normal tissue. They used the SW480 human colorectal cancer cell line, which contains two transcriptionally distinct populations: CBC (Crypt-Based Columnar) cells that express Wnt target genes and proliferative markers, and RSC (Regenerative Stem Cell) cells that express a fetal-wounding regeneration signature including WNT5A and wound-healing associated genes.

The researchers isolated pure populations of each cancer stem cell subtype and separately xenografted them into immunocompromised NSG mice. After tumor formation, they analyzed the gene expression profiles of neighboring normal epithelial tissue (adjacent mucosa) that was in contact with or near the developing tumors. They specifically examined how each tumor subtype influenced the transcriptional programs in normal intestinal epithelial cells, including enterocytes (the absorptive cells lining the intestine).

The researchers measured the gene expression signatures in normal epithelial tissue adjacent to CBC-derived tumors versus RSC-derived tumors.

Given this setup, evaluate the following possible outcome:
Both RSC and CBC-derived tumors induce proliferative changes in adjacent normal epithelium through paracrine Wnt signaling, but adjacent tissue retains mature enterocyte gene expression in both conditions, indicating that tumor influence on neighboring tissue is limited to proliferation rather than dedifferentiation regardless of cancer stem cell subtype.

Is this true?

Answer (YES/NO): NO